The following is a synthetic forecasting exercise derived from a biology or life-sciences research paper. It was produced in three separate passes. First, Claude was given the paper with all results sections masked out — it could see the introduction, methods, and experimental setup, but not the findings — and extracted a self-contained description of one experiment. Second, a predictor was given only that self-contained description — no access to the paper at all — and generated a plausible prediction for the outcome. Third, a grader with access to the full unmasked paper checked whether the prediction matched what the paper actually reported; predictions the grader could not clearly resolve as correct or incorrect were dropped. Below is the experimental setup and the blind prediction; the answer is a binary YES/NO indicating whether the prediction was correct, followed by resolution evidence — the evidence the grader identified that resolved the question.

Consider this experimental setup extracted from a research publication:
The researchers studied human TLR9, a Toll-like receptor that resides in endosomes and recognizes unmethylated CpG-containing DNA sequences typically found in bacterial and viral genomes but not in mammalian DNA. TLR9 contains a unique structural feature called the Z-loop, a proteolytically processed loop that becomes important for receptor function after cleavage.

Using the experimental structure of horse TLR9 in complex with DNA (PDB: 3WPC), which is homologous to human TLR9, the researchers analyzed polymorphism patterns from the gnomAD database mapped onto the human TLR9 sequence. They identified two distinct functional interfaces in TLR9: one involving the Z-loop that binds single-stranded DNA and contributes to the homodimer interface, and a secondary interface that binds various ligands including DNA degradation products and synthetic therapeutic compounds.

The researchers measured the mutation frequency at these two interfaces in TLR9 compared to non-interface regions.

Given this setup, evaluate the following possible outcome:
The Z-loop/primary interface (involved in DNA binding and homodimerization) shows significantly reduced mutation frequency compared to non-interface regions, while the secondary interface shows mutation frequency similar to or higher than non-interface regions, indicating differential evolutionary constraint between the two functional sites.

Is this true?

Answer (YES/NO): NO